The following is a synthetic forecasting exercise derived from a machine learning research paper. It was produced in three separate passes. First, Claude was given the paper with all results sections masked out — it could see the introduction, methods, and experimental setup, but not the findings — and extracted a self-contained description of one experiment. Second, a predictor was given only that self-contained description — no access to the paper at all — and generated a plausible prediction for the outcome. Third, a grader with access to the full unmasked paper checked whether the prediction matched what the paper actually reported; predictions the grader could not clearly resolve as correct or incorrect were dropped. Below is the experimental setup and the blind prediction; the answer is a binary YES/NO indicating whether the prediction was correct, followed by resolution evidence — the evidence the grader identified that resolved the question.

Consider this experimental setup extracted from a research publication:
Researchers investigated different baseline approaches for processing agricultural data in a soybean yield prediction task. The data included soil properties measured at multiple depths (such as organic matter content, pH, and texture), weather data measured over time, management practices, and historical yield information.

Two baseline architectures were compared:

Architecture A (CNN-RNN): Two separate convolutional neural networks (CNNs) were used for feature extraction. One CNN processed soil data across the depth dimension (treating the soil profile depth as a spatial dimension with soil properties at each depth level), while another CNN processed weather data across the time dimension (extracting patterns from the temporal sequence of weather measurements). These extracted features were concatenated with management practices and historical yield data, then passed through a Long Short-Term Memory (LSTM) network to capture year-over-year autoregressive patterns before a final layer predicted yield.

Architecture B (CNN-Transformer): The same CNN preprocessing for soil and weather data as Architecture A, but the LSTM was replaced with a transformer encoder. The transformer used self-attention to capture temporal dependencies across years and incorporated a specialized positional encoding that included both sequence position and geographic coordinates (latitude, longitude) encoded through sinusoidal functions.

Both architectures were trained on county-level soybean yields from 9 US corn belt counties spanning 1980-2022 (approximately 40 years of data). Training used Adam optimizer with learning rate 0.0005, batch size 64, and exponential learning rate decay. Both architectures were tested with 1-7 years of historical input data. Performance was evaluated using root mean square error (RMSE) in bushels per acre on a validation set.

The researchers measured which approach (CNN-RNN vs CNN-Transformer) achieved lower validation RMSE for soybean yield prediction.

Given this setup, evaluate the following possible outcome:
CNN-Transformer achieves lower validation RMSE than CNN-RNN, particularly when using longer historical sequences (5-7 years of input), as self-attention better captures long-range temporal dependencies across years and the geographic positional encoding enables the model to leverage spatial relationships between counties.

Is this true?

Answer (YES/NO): NO